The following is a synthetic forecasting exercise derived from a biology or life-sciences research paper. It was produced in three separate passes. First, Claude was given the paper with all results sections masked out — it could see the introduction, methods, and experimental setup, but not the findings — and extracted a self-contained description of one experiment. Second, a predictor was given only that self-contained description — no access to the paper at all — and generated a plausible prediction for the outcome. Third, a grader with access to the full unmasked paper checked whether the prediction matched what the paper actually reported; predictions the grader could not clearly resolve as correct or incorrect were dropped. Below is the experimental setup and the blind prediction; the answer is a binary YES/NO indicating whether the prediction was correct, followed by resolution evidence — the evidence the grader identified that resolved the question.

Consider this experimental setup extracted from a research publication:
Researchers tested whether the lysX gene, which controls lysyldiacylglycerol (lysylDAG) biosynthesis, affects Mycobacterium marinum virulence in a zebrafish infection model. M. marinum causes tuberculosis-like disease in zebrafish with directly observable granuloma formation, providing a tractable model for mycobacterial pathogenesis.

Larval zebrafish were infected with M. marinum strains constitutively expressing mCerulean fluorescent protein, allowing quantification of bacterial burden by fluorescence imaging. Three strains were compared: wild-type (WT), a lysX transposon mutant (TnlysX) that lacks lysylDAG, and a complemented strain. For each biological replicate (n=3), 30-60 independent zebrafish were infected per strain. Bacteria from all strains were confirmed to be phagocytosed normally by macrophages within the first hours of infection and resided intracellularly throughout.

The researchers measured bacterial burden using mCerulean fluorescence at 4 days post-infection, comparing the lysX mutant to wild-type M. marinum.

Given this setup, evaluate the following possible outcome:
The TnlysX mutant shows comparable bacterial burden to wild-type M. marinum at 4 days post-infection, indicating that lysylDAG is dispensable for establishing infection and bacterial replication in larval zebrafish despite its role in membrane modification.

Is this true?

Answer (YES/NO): NO